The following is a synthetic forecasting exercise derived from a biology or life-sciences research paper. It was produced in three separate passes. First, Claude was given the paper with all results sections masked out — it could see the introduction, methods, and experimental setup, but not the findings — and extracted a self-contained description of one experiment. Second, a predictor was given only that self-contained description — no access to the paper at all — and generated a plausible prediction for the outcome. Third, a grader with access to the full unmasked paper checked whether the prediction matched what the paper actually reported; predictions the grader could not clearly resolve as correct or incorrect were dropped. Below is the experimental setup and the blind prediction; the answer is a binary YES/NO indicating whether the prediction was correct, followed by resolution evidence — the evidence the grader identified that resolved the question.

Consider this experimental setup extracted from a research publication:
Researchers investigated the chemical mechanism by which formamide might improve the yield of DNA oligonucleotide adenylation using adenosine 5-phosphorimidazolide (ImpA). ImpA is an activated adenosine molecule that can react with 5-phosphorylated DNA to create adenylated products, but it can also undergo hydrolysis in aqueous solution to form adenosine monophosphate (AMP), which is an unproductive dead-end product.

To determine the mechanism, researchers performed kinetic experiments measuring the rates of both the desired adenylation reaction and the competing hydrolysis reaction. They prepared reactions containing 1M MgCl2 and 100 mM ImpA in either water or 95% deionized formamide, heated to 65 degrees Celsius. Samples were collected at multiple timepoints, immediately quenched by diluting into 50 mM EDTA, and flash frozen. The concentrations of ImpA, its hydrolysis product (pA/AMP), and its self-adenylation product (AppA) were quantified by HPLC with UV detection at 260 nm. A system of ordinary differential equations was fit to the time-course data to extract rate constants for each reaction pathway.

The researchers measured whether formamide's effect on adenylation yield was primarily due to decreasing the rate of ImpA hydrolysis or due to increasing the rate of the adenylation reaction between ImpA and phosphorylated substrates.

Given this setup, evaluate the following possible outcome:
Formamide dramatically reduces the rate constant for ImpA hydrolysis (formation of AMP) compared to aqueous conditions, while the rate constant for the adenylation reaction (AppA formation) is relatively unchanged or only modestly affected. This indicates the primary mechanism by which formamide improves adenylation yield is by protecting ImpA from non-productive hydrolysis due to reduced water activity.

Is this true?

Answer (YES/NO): NO